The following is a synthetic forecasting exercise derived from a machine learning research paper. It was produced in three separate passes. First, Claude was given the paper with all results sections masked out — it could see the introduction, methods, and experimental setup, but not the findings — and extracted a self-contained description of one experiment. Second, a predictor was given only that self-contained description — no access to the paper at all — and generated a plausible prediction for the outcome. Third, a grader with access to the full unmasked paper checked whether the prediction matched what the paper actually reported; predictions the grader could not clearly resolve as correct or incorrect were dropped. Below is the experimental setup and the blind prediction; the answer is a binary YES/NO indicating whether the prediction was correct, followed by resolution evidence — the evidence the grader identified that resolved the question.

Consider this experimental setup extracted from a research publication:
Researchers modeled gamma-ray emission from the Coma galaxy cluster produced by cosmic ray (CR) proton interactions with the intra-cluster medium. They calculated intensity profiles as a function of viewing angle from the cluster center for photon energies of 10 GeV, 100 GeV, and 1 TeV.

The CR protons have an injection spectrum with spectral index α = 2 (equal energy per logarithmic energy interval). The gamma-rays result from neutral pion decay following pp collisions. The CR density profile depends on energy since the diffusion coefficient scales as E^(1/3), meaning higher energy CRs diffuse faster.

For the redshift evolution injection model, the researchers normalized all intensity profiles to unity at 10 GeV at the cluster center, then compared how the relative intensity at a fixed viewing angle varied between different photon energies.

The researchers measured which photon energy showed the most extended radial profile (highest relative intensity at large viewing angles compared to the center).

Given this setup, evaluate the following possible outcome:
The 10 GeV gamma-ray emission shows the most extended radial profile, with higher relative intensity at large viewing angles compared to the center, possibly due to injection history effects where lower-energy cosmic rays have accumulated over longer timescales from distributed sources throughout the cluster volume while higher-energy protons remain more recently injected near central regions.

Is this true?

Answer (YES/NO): NO